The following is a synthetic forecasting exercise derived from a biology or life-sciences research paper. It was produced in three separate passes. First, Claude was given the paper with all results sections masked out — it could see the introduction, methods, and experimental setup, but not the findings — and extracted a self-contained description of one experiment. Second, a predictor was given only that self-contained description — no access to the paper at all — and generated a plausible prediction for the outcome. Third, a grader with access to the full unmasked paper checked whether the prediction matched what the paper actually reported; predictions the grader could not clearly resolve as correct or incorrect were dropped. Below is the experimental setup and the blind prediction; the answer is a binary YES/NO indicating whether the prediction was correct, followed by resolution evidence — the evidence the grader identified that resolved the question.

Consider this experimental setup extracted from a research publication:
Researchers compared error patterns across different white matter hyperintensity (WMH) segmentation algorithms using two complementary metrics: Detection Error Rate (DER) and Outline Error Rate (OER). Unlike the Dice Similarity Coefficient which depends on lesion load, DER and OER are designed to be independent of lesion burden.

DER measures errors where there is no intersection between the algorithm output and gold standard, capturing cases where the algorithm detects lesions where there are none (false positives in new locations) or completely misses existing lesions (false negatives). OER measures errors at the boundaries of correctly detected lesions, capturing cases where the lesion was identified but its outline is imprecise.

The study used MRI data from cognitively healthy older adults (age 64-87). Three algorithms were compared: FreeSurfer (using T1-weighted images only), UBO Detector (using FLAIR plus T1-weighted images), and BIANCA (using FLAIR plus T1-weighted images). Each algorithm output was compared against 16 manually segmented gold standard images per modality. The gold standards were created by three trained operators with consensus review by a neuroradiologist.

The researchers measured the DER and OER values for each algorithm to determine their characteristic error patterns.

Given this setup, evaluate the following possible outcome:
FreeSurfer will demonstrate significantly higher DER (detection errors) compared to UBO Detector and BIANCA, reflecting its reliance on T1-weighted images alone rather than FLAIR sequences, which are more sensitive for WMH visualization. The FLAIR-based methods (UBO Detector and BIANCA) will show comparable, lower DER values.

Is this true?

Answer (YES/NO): NO